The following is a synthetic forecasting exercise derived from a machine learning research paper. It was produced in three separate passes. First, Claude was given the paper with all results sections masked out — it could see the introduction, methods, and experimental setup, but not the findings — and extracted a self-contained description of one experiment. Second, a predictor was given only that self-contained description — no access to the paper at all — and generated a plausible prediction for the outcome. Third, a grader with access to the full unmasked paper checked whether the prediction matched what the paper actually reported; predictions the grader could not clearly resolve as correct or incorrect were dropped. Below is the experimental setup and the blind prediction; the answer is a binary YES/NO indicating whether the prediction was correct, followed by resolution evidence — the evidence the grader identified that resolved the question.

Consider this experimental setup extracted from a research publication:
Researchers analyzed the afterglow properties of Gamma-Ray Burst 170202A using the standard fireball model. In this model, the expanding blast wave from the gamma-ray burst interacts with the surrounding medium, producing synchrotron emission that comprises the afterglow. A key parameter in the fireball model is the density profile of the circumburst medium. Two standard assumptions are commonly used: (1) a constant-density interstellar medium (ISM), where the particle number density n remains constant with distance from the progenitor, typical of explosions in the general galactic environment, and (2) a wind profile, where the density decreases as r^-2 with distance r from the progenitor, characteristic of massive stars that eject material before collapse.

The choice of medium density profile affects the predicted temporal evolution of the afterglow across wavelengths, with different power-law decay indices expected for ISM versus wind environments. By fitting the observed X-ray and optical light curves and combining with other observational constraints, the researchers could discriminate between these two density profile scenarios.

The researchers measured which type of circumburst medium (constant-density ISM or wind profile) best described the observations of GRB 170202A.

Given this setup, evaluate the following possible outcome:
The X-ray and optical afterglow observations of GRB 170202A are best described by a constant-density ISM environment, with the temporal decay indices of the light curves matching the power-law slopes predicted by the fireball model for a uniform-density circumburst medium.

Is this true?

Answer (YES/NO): YES